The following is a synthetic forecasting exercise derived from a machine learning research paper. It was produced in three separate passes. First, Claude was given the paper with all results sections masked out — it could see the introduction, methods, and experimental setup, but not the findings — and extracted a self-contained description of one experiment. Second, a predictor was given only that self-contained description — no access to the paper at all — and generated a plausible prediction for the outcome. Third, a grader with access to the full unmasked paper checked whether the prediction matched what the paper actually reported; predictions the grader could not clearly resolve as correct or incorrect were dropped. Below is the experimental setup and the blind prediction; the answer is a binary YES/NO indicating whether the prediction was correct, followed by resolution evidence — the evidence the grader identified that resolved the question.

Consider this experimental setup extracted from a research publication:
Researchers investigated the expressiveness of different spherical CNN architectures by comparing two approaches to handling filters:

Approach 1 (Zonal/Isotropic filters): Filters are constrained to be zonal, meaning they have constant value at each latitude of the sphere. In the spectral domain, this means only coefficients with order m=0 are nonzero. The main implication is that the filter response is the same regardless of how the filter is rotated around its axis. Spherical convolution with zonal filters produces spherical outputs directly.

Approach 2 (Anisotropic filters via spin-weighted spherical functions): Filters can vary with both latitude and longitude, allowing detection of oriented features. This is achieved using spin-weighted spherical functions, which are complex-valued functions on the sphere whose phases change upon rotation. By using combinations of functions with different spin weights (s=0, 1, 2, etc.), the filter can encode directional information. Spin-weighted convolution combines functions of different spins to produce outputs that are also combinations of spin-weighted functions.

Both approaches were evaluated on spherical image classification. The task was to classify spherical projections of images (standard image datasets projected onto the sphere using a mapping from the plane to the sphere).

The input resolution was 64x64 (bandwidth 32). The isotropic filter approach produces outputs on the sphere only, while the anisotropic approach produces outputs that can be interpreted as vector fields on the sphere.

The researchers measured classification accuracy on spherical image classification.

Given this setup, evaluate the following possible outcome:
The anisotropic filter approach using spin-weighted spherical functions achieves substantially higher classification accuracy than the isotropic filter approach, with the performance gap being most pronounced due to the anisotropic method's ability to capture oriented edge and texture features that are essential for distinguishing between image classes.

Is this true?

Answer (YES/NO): NO